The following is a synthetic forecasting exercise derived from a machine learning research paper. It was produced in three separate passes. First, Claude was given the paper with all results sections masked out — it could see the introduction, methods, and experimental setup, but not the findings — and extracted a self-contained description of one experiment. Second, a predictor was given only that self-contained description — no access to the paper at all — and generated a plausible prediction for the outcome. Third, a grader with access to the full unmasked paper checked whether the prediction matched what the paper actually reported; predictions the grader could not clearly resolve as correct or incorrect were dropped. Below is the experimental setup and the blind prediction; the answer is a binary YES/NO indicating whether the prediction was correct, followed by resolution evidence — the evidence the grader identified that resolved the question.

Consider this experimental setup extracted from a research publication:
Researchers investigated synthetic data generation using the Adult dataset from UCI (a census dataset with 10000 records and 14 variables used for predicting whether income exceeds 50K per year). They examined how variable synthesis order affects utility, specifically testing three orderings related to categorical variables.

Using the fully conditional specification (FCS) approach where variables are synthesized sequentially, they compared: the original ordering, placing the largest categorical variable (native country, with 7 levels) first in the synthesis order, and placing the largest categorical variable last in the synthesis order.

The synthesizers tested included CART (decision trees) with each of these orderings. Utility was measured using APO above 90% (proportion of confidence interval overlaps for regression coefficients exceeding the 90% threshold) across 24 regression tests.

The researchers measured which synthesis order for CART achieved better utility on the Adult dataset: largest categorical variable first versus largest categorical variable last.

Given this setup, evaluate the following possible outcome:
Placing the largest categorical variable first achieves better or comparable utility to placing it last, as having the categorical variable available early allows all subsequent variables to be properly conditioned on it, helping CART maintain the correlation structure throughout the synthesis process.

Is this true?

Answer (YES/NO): NO